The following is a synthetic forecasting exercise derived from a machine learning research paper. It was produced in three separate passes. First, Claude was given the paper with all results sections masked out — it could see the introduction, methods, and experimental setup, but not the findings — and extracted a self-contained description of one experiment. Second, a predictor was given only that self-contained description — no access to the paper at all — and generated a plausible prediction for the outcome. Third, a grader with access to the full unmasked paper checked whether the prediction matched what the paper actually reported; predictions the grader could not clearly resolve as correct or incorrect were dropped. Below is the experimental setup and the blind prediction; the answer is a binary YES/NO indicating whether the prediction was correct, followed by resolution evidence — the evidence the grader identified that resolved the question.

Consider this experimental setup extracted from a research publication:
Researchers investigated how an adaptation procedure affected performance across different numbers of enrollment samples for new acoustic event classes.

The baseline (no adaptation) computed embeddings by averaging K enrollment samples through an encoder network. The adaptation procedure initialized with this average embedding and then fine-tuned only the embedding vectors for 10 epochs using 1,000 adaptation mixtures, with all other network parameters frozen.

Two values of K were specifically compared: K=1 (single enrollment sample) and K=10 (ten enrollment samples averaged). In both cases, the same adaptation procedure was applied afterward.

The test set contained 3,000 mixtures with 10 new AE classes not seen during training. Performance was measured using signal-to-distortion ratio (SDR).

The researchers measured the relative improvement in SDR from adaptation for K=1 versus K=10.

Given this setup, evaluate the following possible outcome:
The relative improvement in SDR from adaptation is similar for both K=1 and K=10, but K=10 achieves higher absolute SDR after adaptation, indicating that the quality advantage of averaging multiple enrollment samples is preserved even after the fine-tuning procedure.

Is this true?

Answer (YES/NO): YES